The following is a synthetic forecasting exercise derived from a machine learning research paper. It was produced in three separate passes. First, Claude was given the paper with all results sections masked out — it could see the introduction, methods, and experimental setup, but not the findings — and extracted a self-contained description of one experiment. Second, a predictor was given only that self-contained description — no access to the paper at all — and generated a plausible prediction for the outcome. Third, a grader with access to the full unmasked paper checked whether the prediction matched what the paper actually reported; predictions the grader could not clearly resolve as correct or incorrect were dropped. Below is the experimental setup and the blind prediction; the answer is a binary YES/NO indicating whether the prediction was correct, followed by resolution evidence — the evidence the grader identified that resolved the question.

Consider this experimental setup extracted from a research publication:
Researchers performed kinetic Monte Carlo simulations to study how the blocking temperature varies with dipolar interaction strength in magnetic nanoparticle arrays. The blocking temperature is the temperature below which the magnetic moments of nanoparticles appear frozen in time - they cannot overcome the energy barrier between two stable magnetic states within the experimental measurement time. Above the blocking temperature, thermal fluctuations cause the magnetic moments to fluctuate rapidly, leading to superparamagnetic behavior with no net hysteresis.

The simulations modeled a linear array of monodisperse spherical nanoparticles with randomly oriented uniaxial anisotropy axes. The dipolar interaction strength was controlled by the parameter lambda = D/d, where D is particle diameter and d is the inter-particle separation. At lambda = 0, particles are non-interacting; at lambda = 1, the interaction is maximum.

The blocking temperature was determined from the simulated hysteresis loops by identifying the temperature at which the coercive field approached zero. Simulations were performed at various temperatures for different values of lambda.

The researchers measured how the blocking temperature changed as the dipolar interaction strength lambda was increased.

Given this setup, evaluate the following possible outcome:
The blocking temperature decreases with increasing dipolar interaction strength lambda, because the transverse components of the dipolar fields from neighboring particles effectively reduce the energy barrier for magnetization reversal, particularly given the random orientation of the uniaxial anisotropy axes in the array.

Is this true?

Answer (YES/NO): NO